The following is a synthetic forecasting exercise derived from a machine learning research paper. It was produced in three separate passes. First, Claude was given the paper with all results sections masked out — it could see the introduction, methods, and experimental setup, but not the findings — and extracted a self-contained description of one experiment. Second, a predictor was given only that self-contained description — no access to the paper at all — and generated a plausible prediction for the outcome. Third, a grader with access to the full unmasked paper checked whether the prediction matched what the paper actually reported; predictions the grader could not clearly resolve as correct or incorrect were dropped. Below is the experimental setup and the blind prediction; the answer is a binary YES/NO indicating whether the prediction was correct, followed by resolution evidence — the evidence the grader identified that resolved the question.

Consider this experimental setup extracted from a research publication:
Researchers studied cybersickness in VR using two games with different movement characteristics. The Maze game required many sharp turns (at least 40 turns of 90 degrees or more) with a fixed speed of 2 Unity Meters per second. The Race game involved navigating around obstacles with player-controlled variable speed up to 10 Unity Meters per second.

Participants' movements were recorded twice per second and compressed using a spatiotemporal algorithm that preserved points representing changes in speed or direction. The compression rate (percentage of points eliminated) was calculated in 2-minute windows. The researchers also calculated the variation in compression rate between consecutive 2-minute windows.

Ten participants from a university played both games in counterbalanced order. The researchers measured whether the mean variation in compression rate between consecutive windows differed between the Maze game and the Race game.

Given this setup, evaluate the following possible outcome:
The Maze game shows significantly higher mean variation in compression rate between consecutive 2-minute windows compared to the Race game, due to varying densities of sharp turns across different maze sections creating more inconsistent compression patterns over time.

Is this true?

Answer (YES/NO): NO